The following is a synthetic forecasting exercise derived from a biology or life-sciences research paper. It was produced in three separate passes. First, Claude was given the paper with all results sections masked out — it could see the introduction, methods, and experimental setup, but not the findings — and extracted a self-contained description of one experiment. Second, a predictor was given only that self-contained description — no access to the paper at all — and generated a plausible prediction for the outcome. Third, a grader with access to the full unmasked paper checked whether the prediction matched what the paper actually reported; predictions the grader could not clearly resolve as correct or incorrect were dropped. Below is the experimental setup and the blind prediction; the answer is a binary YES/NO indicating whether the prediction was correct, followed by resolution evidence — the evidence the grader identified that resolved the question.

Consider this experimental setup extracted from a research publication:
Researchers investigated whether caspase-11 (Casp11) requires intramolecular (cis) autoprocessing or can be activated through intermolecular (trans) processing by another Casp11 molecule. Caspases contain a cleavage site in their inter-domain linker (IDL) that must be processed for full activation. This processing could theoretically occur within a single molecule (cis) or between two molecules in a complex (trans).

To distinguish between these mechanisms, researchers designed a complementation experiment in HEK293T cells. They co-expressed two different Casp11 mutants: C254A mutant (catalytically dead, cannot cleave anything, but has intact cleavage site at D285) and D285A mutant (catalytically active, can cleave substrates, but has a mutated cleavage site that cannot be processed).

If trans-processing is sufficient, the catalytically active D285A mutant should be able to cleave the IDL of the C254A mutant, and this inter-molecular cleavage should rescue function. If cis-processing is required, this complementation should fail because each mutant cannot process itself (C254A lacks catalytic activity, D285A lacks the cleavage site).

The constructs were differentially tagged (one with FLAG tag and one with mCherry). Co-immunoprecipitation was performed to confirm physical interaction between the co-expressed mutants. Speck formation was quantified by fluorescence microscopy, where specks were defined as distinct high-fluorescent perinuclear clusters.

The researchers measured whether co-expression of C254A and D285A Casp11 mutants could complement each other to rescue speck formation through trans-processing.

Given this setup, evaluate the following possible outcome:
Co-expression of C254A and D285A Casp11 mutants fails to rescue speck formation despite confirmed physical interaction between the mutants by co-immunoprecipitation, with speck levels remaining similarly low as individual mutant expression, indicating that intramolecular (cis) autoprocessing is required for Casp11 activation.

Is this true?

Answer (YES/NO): YES